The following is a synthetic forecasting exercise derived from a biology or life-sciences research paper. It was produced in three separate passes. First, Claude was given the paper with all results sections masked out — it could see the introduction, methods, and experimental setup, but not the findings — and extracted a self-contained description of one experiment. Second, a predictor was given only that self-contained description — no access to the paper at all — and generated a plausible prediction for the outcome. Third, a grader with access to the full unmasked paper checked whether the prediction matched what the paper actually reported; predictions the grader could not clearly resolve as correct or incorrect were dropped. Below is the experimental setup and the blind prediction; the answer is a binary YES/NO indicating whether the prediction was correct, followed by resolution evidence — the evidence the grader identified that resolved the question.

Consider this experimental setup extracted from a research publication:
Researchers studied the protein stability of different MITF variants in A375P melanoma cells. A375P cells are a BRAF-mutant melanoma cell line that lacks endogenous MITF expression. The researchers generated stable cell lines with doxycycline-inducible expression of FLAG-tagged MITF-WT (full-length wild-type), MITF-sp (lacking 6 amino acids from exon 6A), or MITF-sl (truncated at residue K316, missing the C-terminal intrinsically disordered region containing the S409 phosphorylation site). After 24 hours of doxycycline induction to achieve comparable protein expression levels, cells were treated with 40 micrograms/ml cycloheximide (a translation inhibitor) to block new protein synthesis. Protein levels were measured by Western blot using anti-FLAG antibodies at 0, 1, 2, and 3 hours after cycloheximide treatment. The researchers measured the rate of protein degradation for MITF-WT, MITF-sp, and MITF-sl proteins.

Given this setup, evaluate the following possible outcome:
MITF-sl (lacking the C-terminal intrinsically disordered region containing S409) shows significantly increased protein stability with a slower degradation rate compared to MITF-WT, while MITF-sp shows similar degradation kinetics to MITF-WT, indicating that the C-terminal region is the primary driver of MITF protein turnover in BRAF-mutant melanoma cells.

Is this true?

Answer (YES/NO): NO